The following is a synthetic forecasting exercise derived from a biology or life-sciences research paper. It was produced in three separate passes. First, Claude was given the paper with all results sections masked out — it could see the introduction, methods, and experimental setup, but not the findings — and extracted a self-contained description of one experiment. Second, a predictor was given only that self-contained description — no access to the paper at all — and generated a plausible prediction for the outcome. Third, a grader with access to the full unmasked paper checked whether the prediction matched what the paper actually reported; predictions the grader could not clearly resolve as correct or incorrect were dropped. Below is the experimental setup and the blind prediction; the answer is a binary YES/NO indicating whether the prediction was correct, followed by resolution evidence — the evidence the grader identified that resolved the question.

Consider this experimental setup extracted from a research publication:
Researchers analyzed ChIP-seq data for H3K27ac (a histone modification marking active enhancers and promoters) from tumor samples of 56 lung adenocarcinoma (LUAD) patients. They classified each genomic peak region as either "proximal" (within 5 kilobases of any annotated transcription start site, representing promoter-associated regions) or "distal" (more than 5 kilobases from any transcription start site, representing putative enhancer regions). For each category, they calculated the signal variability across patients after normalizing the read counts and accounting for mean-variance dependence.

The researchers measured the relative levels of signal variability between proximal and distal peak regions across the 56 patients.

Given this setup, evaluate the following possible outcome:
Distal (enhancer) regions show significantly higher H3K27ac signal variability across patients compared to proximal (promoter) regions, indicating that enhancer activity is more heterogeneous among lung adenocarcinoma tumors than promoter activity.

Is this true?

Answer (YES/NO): YES